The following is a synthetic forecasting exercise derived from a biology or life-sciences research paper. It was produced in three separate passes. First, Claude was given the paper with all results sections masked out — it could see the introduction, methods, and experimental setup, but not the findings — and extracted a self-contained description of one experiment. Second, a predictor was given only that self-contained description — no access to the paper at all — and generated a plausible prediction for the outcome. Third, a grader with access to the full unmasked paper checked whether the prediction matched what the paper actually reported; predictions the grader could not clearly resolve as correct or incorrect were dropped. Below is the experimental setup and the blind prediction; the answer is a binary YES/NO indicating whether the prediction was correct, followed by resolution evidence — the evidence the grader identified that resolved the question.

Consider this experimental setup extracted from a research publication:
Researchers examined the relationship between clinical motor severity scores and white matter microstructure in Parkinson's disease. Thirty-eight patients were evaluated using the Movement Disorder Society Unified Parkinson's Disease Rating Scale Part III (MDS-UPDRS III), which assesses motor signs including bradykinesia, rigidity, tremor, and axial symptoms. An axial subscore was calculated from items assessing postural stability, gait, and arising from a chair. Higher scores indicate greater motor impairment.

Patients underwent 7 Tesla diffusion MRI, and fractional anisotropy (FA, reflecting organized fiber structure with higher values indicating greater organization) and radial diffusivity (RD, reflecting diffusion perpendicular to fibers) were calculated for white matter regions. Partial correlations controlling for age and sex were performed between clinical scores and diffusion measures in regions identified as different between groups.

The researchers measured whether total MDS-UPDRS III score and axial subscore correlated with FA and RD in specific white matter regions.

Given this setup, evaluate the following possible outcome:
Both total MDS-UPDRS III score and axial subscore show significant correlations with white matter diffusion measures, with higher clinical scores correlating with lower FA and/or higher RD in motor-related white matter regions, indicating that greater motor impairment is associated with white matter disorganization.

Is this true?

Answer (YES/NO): YES